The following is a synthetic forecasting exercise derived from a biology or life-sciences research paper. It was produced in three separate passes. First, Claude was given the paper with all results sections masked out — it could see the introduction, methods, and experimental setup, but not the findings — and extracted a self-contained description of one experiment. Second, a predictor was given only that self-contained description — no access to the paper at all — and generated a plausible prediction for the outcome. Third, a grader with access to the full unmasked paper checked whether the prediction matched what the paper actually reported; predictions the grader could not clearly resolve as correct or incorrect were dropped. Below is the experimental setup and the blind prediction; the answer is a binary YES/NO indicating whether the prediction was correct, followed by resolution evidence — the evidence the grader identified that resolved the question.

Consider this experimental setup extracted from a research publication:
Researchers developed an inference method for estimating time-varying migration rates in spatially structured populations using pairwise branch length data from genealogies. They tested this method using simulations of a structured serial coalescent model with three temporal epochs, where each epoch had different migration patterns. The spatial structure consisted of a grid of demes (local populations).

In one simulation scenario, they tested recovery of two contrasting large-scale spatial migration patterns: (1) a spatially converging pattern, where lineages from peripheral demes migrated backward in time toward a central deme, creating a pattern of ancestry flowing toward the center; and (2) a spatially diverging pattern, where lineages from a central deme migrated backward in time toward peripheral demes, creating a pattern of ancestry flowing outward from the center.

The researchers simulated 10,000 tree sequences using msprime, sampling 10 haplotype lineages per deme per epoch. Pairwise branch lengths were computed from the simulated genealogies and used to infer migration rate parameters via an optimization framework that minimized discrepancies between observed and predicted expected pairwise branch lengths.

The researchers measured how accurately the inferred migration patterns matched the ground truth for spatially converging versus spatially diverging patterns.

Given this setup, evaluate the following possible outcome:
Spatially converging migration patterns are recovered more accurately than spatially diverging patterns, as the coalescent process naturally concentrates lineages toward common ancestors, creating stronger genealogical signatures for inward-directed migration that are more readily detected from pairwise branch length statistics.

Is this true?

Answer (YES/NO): YES